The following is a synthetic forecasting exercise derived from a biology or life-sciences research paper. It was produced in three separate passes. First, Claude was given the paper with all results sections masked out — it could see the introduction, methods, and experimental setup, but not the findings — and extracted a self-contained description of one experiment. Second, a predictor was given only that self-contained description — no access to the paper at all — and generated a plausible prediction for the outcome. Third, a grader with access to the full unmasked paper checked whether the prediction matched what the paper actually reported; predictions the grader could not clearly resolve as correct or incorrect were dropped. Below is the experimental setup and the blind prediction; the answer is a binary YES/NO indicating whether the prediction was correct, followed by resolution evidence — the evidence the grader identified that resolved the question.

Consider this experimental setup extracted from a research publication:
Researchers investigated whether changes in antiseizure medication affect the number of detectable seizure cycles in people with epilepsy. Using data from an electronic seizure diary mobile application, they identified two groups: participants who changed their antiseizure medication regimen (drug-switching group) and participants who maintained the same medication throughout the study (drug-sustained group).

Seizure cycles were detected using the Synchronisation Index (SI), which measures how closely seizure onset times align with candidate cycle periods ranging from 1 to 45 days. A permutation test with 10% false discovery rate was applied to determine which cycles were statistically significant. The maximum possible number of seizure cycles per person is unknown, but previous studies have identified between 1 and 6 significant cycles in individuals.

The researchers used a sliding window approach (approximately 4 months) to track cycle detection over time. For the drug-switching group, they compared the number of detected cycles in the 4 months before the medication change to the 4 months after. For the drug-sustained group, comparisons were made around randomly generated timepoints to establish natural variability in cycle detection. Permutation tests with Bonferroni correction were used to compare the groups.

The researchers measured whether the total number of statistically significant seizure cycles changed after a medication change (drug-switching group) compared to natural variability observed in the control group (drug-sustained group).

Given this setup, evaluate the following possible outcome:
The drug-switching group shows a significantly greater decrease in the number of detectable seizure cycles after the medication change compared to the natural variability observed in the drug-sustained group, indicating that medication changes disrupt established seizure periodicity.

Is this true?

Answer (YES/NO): NO